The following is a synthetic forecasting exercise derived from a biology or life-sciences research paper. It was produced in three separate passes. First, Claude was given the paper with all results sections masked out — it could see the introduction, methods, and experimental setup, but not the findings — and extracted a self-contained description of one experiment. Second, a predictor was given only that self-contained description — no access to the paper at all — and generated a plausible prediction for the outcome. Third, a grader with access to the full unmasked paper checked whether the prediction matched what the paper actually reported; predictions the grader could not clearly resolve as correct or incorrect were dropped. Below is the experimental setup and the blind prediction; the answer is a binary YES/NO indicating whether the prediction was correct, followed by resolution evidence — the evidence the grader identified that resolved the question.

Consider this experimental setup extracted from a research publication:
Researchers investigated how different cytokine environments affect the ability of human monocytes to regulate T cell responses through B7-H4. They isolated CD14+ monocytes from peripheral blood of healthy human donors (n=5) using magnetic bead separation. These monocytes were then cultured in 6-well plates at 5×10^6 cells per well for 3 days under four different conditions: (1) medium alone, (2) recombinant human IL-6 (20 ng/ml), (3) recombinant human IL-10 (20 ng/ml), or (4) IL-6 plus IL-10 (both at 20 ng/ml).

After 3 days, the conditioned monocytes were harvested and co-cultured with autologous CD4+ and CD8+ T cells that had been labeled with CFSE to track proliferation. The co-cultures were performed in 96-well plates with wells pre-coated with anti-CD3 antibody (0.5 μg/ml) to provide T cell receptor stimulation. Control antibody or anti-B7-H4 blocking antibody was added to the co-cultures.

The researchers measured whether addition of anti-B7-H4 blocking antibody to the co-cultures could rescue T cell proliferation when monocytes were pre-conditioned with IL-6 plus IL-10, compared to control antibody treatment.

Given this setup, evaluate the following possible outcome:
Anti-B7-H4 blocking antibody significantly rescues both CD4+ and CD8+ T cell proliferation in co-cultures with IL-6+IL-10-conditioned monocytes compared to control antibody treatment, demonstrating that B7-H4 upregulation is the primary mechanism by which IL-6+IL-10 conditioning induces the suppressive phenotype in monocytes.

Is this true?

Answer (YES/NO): NO